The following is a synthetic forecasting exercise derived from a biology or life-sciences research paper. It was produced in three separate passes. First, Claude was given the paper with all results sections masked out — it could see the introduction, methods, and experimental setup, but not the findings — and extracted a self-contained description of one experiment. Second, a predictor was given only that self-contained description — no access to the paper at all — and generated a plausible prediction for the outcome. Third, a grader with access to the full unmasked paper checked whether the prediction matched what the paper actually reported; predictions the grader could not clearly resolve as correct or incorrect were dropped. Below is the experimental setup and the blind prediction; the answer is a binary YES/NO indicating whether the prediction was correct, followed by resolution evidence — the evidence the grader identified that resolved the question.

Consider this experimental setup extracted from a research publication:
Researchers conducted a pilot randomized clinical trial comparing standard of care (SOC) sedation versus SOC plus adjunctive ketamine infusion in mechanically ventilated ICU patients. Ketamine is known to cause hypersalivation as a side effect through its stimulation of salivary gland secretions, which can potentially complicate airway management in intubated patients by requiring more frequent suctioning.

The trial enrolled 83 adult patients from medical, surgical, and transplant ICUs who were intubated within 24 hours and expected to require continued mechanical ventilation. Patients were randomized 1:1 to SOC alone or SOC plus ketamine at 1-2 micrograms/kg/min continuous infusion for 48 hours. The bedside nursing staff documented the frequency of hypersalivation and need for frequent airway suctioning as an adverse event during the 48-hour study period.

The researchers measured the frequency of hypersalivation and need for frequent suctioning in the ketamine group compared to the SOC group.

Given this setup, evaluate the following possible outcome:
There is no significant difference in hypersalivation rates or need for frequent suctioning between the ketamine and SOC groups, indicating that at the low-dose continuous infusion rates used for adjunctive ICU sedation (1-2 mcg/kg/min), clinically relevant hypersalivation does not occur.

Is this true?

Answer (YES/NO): NO